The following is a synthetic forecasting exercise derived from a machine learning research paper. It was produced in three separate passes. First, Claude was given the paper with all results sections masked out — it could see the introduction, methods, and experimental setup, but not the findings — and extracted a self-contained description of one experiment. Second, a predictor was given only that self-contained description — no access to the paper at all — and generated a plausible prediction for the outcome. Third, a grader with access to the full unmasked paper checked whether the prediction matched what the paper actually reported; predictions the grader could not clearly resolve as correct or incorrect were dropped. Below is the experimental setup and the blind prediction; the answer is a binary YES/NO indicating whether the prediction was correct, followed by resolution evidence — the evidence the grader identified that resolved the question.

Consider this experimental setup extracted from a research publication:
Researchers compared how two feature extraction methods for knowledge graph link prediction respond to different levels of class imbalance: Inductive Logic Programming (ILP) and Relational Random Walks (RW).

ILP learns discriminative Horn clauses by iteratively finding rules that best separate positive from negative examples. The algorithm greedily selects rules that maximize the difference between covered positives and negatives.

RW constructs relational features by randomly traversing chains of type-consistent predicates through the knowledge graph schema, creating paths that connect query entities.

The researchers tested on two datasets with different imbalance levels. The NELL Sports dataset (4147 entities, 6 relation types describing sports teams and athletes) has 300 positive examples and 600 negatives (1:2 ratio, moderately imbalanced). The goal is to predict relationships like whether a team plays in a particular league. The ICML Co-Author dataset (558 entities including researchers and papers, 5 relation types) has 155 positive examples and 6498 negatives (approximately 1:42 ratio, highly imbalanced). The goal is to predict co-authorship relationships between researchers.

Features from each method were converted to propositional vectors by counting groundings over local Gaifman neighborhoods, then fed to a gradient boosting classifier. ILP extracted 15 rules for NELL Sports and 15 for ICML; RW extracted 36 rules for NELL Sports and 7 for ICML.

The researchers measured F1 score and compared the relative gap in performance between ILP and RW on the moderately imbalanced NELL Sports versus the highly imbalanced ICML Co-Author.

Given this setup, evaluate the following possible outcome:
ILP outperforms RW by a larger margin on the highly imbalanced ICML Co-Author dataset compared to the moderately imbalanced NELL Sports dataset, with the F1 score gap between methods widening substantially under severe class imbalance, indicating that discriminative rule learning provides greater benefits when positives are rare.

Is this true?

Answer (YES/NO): YES